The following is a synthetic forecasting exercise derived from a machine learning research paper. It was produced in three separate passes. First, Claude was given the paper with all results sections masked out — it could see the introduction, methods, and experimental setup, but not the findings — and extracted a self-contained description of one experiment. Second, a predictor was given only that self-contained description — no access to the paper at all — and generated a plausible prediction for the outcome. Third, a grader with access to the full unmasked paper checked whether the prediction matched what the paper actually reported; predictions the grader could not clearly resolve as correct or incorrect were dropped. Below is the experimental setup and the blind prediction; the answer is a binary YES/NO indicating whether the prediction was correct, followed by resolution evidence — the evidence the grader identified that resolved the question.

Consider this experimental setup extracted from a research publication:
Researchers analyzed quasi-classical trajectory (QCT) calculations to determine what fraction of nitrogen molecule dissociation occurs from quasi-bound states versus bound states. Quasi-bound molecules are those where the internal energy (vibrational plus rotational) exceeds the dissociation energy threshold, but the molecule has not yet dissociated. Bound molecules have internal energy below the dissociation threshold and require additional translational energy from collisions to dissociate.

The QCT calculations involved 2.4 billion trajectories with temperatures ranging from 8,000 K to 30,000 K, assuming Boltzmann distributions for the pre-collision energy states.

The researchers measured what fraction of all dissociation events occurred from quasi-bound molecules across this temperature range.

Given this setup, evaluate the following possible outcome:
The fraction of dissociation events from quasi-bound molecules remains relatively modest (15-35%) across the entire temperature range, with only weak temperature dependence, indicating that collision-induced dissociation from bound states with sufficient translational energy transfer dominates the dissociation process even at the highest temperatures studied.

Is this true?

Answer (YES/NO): NO